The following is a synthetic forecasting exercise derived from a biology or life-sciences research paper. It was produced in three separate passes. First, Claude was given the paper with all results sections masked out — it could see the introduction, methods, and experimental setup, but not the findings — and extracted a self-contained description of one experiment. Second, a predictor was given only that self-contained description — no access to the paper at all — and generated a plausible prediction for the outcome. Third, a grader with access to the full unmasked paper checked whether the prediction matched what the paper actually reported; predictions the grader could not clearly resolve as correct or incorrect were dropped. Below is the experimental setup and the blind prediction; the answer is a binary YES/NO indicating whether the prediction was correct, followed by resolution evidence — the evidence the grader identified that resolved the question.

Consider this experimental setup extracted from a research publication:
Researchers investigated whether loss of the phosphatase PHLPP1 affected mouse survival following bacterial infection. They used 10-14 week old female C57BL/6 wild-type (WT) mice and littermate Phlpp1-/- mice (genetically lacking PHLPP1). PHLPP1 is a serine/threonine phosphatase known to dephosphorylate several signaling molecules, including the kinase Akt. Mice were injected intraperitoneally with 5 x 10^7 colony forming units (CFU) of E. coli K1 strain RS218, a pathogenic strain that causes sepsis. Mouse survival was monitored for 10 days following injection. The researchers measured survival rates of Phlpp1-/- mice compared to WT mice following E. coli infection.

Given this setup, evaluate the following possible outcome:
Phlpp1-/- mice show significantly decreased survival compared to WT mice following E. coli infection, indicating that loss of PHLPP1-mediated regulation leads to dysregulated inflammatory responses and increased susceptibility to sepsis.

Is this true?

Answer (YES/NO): NO